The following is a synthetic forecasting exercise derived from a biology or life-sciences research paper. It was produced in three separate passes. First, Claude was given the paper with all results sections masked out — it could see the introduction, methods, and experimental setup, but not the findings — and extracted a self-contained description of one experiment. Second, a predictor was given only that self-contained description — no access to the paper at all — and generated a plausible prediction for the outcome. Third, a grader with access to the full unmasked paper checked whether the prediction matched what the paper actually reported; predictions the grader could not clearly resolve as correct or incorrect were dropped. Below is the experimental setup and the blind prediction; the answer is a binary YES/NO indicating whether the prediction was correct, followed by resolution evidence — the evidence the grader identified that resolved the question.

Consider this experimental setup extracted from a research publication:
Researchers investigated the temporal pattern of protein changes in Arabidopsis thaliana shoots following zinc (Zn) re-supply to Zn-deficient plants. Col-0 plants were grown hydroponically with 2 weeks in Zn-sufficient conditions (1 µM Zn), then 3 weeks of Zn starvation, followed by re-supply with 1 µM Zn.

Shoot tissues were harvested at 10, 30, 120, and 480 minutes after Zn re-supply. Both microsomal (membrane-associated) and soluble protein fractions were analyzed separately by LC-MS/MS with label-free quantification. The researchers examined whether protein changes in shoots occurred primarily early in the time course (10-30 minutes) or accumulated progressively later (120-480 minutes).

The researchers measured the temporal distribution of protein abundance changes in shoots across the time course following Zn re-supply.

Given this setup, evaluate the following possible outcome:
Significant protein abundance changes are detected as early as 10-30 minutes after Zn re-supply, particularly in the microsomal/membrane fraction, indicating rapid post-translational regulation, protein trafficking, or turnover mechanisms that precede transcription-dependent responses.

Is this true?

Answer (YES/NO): NO